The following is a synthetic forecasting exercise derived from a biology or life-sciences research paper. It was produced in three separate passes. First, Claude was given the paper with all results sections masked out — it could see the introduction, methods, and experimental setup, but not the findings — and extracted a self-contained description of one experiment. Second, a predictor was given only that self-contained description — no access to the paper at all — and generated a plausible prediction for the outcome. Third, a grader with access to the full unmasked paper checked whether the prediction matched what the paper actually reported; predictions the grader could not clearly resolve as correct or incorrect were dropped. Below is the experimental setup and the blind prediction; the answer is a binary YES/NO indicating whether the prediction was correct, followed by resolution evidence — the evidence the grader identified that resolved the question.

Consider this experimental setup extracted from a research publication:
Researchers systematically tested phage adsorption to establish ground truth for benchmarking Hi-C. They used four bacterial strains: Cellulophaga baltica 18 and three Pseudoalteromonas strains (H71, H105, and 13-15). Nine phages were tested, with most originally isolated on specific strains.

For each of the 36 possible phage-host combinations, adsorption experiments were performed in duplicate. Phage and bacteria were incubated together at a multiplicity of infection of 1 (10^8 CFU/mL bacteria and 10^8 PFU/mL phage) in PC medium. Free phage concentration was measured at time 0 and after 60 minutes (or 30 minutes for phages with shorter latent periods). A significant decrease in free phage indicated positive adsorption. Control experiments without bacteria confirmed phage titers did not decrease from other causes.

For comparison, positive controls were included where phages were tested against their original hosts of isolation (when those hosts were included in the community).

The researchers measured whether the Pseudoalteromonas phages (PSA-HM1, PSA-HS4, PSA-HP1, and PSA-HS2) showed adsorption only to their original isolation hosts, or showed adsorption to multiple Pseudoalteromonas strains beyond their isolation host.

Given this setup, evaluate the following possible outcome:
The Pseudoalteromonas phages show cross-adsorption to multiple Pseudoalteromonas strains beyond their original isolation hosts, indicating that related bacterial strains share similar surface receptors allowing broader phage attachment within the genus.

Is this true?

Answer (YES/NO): NO